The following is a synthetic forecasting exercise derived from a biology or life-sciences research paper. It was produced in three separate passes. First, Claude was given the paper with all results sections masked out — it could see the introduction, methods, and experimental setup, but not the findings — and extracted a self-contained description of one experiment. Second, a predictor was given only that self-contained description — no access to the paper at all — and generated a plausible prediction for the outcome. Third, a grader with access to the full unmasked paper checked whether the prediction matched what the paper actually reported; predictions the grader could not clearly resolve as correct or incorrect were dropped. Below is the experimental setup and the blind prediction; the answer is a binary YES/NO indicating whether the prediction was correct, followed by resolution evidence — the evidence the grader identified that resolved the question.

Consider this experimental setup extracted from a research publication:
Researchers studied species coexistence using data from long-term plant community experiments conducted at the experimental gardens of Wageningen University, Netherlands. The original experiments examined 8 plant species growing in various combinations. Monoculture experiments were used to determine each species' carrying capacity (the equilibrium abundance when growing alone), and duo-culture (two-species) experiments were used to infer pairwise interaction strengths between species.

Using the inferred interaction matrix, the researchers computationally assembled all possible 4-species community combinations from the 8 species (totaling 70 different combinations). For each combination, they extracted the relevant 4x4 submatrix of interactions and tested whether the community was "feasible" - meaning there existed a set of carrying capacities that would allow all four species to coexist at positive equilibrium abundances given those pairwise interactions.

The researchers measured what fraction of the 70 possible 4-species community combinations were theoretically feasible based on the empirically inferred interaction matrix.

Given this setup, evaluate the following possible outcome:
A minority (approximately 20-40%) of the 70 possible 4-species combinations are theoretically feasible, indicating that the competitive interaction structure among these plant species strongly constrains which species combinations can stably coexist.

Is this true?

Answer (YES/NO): YES